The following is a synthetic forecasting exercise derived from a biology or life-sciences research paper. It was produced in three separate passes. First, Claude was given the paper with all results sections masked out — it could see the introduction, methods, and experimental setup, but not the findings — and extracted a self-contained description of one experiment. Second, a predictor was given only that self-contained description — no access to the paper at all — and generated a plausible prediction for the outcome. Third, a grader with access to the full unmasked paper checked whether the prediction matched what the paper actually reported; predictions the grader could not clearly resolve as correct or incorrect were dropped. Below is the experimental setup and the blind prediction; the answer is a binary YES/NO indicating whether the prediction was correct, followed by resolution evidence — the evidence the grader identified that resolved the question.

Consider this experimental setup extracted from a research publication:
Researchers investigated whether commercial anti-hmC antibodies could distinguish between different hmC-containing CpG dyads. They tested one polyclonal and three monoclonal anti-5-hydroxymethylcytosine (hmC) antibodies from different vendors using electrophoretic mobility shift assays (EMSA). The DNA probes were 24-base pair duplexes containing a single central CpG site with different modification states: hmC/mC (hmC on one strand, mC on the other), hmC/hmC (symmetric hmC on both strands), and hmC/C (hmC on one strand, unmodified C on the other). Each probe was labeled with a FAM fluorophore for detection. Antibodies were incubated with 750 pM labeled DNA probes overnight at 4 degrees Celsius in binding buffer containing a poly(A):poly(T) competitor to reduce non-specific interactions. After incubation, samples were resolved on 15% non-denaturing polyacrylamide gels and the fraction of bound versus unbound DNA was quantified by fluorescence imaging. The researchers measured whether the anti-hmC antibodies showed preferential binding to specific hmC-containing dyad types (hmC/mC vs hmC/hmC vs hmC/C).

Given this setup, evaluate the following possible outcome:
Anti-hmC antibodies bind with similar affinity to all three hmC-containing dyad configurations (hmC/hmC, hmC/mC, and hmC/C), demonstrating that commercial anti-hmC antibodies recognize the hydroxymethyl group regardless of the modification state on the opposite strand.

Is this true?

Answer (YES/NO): NO